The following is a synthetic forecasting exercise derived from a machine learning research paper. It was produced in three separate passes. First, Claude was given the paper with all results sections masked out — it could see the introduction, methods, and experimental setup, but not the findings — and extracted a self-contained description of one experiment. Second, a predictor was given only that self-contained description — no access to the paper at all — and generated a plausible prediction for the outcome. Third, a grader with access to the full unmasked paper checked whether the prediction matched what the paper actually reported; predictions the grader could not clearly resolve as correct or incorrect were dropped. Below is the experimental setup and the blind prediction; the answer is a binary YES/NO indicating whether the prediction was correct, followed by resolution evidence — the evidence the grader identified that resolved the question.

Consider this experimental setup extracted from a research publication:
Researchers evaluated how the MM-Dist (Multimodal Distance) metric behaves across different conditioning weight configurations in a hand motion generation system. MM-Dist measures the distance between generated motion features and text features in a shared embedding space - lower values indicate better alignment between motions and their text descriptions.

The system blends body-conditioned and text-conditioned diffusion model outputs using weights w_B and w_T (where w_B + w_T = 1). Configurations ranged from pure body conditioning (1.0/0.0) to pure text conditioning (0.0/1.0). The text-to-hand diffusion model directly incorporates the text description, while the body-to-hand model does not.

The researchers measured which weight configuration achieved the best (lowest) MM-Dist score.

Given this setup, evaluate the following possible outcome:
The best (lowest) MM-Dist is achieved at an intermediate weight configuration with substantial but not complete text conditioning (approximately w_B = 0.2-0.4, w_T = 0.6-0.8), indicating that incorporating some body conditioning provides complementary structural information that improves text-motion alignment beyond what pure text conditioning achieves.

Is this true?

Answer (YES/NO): YES